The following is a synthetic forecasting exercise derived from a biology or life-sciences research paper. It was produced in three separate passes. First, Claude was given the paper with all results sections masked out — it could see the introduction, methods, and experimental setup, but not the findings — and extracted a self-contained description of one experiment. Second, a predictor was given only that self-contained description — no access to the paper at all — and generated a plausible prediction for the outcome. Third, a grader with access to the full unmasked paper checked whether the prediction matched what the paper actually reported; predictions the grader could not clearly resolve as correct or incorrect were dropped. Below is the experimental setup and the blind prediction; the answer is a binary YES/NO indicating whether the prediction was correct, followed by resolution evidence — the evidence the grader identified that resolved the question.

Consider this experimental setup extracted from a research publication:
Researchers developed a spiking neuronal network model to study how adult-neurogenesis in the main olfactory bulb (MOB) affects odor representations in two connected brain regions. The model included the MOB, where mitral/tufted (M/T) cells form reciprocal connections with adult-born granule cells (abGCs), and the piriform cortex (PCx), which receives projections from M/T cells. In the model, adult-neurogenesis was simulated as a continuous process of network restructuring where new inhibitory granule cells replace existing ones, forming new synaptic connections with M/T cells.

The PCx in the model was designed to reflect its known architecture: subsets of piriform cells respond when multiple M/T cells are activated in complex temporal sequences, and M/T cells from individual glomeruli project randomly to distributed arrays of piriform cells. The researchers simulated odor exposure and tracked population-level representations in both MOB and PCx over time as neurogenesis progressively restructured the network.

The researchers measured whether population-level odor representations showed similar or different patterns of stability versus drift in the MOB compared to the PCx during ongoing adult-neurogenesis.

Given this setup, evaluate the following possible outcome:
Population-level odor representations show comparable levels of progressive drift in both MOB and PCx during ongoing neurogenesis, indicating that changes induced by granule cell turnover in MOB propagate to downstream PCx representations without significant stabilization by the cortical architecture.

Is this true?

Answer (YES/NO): NO